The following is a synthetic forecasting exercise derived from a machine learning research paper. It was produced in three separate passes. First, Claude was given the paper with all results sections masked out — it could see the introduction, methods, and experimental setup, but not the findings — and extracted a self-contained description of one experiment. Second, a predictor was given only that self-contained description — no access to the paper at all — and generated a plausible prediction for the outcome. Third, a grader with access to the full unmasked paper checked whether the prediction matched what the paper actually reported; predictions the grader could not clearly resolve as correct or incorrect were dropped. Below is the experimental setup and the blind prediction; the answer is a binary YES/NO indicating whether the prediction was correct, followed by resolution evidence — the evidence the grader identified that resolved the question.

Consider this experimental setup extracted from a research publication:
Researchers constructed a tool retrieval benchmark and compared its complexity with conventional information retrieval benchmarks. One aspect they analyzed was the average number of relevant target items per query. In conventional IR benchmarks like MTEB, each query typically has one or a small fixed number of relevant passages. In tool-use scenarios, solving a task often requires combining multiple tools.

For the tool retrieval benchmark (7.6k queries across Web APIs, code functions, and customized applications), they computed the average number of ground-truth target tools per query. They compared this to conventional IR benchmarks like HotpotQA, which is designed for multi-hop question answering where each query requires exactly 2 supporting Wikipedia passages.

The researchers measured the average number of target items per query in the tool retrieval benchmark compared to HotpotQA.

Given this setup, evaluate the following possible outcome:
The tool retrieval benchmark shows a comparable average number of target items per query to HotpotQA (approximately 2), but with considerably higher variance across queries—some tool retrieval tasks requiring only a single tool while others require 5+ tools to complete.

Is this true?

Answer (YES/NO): NO